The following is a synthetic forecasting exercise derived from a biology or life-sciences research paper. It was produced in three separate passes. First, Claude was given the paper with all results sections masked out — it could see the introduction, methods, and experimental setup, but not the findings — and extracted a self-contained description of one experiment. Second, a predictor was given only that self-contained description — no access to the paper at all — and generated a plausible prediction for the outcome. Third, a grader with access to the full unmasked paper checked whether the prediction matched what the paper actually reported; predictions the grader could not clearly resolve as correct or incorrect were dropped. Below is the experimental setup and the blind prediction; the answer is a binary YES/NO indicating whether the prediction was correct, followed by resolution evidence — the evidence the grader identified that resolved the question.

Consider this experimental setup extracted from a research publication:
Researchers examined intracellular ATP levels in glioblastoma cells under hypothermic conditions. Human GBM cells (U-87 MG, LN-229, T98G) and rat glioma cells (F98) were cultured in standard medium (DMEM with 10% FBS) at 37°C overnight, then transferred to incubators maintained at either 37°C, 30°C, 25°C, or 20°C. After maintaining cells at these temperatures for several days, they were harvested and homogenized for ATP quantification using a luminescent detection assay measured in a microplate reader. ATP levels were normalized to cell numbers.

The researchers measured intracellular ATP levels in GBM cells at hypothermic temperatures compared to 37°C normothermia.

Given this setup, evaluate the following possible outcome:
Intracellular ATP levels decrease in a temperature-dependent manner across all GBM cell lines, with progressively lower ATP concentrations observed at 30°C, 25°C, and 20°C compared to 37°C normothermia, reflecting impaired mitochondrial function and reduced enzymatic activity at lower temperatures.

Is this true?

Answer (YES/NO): NO